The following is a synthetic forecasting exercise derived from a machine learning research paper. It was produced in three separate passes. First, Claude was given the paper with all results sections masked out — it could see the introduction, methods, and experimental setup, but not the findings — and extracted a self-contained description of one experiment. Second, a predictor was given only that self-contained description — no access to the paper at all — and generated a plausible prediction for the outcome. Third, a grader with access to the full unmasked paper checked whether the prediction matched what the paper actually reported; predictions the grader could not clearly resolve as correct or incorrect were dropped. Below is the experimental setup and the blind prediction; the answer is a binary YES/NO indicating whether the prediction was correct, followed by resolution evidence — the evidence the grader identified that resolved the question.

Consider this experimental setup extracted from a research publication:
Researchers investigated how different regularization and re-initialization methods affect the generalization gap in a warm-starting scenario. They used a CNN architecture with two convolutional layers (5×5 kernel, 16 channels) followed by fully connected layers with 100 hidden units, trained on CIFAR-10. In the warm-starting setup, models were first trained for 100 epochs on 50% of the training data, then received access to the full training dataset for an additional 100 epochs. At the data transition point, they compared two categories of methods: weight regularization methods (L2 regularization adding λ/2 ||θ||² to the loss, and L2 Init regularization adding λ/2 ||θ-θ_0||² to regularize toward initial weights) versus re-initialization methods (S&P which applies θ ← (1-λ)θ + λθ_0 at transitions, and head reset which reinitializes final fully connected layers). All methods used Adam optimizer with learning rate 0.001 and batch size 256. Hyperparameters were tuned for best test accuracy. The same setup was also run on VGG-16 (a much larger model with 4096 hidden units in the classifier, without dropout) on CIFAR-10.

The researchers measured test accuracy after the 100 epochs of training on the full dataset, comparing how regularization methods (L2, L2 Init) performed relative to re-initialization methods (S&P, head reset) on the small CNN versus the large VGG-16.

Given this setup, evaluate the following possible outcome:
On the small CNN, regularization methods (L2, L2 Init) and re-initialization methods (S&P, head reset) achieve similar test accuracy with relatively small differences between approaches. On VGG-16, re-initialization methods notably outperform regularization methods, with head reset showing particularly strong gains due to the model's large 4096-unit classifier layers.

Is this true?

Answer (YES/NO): NO